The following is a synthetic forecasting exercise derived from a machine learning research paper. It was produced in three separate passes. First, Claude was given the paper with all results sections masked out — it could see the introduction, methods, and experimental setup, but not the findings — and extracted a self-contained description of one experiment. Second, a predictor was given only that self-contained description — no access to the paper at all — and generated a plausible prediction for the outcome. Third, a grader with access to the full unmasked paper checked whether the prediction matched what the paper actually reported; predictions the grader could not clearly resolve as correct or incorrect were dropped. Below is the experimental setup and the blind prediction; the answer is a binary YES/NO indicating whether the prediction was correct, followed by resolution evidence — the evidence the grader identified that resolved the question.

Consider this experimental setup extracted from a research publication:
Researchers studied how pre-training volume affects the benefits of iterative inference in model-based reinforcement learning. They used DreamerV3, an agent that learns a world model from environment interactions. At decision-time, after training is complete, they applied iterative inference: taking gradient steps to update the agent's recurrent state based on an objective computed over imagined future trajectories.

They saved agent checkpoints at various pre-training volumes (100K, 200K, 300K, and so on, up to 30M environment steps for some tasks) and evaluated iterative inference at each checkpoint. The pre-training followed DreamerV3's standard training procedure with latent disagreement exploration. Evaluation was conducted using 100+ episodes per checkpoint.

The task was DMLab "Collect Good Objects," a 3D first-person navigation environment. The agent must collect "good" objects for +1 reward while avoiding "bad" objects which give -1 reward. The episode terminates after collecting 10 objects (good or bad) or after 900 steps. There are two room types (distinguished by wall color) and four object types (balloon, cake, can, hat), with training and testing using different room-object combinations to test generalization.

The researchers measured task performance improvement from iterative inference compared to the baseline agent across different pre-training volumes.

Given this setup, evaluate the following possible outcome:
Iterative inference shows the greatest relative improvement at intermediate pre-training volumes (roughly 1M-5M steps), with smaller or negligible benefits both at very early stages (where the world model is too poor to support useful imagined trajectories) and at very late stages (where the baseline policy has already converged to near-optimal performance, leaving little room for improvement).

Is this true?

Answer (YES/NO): NO